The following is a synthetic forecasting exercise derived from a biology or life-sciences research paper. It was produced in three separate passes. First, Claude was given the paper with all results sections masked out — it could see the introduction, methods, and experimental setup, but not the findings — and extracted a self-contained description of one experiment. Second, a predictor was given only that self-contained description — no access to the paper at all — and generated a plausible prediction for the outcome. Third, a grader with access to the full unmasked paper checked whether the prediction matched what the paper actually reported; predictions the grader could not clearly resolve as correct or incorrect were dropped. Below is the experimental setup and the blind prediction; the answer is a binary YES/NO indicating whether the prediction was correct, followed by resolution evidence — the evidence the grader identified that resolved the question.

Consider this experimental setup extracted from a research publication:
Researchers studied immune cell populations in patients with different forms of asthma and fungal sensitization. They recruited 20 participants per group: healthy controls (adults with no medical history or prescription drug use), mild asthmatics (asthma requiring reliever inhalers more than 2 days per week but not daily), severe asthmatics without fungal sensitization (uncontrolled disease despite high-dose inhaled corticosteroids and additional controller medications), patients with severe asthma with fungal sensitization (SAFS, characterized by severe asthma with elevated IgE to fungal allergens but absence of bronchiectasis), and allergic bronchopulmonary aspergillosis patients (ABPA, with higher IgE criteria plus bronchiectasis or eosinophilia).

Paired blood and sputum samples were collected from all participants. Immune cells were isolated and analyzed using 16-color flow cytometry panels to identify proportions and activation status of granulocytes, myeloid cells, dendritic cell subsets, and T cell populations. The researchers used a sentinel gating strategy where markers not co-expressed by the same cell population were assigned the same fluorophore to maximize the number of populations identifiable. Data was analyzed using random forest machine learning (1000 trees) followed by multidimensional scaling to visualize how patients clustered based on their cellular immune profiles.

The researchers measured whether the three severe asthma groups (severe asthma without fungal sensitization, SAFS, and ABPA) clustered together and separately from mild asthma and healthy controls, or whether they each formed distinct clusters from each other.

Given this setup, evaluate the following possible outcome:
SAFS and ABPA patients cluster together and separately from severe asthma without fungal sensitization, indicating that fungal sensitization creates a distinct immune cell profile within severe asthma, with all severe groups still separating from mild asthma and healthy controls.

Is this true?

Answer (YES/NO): NO